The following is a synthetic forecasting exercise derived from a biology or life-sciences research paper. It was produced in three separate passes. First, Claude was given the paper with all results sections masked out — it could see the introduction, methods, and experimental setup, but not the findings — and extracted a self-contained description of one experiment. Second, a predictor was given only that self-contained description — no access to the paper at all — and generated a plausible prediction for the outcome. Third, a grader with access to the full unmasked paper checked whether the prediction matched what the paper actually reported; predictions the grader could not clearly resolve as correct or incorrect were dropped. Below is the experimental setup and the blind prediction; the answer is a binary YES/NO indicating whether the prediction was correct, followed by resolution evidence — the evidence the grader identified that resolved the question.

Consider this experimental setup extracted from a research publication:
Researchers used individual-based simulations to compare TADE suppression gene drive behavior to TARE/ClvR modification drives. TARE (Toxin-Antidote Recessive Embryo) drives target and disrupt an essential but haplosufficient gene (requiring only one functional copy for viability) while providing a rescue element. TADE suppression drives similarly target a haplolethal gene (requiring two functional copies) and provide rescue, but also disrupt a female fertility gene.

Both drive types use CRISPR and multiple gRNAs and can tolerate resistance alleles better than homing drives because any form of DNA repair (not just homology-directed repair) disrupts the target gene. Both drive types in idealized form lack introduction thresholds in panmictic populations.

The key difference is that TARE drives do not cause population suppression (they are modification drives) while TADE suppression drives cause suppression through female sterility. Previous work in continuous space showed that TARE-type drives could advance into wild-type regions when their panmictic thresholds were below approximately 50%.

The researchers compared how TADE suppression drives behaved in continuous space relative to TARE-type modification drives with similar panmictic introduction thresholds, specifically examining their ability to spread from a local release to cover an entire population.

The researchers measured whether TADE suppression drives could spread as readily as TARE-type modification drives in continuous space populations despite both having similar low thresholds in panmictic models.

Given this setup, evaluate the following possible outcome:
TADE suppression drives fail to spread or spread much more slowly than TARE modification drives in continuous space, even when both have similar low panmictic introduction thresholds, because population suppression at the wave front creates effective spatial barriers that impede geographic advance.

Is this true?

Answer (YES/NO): YES